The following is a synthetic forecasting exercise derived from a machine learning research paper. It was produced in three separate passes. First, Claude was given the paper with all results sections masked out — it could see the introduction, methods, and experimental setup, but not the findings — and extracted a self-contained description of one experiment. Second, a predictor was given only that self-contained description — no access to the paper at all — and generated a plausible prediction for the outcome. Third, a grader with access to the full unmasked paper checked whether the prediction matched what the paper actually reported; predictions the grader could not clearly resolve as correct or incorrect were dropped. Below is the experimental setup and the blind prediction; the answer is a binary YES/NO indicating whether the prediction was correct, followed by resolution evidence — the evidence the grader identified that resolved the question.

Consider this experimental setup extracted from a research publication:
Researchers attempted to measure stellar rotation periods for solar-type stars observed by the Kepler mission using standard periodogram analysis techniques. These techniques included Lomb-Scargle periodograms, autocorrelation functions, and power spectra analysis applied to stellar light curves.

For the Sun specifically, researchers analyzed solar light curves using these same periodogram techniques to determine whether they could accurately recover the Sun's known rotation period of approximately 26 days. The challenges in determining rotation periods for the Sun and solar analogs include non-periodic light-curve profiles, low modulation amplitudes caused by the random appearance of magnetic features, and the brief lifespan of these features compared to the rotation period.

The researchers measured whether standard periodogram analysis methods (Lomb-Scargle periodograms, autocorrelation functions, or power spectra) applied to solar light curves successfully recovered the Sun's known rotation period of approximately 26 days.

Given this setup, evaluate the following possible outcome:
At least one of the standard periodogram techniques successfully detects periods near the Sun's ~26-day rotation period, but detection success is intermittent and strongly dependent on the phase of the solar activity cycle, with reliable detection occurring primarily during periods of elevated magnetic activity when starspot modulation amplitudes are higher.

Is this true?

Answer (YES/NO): NO